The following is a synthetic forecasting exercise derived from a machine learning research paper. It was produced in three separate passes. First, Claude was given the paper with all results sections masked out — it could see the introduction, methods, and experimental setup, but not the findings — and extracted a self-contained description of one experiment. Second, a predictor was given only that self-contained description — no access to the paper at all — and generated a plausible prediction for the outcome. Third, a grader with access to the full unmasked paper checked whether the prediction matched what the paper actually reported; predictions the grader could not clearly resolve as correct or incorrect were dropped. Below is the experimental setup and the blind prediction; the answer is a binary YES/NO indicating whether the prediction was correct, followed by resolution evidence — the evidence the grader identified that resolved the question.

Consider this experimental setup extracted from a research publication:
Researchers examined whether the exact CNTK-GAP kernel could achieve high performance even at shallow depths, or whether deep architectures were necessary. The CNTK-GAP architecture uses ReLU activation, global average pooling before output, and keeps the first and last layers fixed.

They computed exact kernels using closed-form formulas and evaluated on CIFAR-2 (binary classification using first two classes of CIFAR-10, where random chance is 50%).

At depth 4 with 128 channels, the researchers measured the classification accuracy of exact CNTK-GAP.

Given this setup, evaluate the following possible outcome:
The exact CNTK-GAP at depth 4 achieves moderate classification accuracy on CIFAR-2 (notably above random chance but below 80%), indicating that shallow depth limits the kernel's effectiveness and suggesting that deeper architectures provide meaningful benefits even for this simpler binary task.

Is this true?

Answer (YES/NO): NO